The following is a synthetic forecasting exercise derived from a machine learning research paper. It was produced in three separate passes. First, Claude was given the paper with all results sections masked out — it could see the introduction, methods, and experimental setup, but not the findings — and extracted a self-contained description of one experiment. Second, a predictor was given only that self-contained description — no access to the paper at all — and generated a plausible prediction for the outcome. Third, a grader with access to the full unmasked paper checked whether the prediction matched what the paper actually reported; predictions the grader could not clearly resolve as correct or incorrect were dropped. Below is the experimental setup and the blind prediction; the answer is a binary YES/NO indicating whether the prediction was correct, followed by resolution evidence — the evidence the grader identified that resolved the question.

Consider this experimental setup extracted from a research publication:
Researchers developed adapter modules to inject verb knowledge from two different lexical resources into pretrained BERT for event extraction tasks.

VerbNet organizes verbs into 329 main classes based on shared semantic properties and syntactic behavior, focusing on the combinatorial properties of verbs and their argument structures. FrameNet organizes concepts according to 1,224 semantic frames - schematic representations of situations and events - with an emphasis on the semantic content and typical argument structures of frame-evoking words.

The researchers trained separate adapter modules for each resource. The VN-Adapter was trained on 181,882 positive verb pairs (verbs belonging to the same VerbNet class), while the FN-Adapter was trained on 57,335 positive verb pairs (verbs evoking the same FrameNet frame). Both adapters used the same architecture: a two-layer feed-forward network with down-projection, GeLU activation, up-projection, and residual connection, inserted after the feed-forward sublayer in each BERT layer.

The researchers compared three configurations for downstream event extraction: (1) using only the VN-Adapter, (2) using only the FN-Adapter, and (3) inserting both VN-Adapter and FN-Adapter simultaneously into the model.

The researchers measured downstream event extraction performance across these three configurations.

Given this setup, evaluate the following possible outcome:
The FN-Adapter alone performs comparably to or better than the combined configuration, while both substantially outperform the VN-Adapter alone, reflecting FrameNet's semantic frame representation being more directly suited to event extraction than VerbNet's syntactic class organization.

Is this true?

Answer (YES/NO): NO